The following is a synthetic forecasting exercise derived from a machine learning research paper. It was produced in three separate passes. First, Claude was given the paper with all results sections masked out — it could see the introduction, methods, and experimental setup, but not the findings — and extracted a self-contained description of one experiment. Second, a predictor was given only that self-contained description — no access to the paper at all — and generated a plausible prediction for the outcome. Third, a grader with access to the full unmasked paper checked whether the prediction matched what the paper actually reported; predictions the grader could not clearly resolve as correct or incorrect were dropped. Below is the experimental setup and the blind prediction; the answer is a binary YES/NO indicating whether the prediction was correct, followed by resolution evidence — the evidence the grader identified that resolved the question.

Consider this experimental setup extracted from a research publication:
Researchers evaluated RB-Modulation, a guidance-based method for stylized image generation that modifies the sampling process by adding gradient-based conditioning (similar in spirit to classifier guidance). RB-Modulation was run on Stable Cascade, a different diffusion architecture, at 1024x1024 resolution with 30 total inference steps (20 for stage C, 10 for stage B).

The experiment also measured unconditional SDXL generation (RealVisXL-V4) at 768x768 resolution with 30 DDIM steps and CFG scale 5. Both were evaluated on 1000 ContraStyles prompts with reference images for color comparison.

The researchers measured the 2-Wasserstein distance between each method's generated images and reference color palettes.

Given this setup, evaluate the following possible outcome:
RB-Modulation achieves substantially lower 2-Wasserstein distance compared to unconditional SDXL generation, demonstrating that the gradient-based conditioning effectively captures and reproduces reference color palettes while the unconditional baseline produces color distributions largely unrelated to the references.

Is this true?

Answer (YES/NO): NO